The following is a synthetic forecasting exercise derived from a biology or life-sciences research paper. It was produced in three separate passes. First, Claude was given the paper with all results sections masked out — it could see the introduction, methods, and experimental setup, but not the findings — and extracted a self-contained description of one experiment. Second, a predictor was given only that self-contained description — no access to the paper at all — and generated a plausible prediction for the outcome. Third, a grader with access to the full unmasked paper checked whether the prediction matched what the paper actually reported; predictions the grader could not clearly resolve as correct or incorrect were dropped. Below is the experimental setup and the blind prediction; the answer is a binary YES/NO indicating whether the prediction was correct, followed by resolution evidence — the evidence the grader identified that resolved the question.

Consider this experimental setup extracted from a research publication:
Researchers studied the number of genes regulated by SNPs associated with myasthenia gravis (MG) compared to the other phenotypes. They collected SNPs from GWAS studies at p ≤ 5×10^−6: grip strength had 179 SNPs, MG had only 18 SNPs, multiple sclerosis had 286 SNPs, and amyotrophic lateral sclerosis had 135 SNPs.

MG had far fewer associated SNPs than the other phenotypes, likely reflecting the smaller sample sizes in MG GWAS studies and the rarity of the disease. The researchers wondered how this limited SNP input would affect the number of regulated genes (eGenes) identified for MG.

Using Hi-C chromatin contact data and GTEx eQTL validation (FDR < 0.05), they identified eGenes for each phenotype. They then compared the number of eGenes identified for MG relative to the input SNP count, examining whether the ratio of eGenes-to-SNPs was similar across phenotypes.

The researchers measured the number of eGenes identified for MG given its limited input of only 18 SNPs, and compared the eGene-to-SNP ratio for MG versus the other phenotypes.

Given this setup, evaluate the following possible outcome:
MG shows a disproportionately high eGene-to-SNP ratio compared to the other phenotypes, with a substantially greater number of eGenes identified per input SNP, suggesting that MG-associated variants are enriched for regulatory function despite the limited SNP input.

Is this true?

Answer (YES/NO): YES